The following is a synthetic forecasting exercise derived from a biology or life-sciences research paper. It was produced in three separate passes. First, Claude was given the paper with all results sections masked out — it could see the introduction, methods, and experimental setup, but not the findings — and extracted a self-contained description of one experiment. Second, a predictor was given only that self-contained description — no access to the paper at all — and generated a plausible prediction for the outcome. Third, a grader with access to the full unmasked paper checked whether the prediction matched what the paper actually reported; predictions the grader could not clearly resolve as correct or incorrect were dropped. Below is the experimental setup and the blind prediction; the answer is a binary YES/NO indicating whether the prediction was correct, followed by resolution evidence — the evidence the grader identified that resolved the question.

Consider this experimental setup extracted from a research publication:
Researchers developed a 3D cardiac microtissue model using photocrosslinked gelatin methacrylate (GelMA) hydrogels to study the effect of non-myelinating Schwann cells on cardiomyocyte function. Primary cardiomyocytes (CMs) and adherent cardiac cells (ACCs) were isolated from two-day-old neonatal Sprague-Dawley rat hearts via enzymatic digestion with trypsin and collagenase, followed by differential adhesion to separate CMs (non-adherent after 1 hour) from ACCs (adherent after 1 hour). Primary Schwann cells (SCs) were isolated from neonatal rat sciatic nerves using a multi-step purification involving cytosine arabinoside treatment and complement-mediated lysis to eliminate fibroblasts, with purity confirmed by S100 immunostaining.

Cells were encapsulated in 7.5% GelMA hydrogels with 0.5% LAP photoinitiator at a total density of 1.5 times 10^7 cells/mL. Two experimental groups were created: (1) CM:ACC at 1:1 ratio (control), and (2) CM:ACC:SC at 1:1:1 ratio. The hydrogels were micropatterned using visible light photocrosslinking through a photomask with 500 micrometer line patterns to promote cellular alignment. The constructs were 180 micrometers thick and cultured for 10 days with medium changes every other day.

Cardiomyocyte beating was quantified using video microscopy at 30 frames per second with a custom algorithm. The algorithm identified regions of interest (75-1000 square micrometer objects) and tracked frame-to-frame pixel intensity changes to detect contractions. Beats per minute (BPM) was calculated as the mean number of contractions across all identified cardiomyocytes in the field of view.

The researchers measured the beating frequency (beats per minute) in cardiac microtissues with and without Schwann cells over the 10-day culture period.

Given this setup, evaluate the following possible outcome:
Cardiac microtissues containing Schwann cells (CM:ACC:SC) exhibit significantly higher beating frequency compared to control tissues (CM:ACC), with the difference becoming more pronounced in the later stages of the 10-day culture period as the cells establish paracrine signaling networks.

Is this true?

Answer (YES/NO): NO